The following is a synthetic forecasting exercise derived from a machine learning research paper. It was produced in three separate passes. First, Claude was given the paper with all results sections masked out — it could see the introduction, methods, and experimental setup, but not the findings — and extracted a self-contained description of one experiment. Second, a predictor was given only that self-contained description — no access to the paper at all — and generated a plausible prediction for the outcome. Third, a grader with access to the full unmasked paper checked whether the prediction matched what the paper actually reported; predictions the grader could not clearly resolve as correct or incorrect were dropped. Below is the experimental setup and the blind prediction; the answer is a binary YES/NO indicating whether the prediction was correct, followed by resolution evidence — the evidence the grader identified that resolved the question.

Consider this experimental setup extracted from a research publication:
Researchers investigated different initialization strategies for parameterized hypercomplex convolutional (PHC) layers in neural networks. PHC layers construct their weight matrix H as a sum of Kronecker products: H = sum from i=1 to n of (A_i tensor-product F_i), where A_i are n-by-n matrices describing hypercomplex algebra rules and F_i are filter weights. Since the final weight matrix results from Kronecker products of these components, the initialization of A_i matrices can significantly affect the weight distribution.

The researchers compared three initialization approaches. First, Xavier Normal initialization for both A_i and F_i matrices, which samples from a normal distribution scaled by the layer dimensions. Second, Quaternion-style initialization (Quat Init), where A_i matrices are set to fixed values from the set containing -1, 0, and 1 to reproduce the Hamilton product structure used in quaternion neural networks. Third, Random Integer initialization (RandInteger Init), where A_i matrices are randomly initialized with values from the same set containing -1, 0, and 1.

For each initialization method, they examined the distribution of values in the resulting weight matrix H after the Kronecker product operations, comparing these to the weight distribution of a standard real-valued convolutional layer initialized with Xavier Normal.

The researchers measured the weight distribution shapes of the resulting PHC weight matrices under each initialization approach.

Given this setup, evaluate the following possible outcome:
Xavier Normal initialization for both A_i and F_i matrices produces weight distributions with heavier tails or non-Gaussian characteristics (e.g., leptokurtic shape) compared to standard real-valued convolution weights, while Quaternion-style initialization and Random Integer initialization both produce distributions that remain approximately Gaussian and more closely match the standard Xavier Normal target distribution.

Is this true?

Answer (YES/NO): NO